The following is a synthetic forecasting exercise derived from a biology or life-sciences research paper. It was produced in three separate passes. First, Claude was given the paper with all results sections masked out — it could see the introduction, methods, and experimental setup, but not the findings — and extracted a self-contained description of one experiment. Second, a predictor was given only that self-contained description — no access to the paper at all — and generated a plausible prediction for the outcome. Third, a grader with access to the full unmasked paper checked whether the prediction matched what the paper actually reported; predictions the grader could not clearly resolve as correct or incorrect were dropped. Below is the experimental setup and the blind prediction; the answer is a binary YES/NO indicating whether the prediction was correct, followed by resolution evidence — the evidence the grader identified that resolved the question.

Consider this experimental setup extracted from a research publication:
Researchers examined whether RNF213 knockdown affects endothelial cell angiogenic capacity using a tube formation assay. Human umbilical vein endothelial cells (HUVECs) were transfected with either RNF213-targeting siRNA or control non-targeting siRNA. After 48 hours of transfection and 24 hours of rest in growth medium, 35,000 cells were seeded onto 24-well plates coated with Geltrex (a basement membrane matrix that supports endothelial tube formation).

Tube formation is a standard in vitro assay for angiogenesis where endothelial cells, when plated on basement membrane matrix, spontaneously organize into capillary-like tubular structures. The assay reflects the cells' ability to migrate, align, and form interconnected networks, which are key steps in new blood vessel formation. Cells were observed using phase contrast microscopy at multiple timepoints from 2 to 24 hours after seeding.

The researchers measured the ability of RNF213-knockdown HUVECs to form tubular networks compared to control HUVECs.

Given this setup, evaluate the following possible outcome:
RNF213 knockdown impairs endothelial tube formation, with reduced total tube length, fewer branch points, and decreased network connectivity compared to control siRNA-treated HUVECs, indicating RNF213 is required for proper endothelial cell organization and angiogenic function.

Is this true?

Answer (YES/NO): NO